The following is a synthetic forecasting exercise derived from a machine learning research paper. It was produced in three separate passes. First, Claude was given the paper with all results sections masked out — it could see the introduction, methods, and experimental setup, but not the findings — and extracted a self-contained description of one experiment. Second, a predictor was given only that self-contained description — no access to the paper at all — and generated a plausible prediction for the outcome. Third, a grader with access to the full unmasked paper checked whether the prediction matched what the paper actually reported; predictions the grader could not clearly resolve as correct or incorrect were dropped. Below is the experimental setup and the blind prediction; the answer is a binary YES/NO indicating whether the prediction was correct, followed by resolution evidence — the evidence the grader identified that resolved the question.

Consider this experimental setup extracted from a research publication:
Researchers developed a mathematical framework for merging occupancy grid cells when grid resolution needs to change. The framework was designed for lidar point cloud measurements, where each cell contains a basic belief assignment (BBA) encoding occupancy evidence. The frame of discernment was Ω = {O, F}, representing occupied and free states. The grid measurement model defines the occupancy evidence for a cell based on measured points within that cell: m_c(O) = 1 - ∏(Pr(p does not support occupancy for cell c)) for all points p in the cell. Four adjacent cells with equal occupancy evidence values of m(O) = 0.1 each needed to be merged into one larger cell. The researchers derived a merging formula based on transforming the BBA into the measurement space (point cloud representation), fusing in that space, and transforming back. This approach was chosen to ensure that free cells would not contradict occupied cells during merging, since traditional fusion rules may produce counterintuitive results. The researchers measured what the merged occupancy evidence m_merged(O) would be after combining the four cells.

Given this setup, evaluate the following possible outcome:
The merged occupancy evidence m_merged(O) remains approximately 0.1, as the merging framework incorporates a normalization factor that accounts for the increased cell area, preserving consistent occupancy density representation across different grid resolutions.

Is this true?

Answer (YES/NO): NO